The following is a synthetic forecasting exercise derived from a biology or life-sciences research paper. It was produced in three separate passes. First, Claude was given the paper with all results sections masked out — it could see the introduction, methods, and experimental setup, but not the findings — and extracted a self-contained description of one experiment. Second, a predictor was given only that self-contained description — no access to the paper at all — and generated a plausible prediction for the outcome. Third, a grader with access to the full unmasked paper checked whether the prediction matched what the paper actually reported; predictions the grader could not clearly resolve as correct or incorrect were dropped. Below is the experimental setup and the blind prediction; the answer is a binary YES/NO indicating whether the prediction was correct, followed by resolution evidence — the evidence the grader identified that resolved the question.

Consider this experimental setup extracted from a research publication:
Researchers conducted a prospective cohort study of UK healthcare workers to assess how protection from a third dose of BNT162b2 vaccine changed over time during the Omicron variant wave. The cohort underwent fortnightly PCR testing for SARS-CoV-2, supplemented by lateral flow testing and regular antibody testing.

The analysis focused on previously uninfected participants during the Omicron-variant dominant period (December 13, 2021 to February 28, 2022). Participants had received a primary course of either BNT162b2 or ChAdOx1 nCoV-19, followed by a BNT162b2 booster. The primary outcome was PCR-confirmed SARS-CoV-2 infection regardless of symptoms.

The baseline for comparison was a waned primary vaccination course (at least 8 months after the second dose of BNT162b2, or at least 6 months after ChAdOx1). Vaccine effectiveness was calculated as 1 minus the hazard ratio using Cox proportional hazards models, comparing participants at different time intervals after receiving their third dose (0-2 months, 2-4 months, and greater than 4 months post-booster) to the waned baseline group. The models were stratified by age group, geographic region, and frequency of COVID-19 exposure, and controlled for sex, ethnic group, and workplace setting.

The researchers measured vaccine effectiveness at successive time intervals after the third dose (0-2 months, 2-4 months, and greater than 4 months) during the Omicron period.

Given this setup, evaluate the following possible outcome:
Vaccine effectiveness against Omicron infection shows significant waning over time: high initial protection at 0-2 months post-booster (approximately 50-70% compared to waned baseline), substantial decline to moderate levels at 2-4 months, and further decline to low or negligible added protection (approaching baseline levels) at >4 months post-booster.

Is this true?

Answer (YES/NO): NO